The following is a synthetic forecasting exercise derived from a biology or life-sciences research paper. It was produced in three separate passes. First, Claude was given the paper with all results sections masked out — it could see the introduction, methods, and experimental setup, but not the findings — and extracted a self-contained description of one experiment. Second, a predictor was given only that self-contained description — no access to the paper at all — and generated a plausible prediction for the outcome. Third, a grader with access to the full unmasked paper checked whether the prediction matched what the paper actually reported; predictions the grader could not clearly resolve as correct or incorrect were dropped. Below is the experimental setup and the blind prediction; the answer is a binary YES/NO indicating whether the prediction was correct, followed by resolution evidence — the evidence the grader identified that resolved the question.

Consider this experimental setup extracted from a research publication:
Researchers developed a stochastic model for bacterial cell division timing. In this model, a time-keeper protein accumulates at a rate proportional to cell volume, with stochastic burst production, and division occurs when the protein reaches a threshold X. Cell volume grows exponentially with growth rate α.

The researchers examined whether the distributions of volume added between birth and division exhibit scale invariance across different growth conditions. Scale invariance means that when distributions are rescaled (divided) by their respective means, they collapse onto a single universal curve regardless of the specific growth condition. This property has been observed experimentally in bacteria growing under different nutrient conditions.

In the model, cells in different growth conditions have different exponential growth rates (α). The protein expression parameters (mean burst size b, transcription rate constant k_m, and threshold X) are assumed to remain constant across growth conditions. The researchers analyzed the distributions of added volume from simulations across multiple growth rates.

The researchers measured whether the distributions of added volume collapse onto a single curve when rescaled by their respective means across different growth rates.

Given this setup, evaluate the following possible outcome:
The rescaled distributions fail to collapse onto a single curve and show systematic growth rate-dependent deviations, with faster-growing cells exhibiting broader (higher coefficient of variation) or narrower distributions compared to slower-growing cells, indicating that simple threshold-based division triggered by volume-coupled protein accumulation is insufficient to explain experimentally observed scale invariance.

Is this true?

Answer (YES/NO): NO